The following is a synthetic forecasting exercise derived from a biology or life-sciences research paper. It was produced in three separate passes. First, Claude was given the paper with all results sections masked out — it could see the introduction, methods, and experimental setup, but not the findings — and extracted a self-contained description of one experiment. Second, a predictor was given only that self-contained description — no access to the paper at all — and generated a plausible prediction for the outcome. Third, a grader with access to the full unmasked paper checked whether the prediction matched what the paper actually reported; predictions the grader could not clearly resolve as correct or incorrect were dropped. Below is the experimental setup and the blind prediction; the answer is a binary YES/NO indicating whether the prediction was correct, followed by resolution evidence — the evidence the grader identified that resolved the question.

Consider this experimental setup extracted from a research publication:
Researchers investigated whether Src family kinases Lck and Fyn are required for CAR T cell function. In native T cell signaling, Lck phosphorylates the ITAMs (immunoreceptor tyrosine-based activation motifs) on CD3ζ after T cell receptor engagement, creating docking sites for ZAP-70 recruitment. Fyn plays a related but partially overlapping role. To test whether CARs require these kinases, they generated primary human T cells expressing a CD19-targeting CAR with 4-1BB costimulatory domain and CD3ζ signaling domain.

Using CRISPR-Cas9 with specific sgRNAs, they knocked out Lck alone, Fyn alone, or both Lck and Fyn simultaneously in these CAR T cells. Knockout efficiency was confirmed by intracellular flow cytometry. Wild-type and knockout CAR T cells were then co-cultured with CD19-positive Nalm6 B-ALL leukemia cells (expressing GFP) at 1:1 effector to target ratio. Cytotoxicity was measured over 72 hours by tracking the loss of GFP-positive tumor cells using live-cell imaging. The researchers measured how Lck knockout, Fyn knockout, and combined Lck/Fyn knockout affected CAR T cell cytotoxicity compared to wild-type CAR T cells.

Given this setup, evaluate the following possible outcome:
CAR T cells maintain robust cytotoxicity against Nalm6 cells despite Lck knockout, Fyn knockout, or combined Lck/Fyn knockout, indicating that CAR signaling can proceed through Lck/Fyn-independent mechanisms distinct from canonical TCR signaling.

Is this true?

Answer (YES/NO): NO